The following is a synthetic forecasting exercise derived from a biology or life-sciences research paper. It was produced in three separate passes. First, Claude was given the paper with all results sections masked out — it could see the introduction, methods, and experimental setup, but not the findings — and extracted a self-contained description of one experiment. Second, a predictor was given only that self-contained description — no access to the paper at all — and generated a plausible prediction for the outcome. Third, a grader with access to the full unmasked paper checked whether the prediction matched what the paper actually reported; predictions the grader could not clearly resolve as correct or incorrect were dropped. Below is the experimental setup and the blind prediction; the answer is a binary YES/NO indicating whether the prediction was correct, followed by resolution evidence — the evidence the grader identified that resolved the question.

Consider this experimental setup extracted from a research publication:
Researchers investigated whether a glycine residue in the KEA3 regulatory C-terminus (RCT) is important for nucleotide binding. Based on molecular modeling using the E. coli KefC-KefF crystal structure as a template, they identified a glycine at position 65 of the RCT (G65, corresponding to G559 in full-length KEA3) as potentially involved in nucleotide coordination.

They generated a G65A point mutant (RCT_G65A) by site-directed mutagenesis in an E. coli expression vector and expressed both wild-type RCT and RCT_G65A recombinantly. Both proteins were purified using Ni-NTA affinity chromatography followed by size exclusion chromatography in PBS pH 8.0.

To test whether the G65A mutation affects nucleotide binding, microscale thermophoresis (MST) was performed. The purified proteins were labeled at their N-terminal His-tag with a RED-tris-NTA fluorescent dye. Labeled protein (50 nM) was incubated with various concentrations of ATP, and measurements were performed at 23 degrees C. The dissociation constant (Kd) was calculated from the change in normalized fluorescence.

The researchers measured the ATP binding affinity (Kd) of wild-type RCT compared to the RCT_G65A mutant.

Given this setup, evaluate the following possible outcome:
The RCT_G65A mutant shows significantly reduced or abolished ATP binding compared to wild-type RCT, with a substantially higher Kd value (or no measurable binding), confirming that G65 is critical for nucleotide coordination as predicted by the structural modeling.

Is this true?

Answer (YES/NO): YES